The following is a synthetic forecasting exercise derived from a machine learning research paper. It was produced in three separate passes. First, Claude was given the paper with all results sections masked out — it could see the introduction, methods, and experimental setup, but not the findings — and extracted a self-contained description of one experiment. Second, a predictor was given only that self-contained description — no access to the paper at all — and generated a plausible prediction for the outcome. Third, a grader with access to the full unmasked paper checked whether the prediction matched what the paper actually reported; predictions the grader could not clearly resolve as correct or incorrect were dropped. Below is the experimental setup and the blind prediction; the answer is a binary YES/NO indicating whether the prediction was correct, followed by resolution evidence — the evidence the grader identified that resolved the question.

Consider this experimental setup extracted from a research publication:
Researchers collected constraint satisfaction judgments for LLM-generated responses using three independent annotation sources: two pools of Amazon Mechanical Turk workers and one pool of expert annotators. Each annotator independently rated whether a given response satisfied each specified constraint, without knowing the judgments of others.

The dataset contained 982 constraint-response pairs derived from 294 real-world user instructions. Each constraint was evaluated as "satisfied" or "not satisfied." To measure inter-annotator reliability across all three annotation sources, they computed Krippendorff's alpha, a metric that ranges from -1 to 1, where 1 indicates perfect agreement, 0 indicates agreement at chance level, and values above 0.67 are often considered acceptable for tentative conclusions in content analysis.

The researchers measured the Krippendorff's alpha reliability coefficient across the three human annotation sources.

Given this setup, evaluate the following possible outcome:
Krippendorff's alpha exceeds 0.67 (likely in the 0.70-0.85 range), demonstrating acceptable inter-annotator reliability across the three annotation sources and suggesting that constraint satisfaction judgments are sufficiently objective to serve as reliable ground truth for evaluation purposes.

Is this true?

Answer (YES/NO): NO